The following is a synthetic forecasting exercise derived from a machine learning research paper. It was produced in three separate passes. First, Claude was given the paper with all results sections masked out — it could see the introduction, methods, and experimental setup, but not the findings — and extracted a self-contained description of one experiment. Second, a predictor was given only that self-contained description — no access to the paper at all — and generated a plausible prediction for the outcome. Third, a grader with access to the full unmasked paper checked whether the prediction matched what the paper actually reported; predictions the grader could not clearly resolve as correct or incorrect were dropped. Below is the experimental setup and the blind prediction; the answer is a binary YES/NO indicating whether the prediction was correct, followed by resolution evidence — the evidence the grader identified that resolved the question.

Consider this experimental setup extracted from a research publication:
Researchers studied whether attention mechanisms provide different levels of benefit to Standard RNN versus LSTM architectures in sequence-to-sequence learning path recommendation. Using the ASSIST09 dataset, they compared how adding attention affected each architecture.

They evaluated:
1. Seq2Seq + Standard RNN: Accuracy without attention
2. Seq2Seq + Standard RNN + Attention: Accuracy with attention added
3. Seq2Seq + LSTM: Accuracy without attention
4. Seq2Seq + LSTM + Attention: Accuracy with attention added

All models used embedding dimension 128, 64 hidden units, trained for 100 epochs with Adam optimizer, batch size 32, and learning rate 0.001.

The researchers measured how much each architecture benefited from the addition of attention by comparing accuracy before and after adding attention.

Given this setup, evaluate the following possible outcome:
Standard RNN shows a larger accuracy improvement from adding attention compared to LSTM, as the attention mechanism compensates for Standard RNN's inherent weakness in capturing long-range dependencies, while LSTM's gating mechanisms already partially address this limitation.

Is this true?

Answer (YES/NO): YES